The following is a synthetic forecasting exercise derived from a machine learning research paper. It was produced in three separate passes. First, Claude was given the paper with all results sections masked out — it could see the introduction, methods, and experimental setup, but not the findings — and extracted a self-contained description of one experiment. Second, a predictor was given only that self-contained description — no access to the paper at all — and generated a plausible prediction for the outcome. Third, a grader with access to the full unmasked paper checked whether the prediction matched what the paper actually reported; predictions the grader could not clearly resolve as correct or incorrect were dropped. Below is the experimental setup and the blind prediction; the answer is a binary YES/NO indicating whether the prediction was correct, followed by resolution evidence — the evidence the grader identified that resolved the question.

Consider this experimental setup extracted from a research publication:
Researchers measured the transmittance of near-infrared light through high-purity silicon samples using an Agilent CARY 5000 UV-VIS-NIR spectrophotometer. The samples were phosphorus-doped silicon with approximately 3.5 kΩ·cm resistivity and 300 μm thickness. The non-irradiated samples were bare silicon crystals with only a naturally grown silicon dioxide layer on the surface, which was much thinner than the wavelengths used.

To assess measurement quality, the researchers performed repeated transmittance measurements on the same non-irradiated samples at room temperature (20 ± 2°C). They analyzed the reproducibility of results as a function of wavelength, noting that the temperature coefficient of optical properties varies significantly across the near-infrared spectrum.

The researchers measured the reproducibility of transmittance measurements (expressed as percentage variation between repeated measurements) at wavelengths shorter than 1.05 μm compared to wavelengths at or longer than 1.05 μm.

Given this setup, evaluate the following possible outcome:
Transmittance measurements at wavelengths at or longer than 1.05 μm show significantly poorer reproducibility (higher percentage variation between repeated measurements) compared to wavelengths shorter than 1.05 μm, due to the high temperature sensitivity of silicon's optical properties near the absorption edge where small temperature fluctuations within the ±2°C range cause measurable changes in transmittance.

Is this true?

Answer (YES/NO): NO